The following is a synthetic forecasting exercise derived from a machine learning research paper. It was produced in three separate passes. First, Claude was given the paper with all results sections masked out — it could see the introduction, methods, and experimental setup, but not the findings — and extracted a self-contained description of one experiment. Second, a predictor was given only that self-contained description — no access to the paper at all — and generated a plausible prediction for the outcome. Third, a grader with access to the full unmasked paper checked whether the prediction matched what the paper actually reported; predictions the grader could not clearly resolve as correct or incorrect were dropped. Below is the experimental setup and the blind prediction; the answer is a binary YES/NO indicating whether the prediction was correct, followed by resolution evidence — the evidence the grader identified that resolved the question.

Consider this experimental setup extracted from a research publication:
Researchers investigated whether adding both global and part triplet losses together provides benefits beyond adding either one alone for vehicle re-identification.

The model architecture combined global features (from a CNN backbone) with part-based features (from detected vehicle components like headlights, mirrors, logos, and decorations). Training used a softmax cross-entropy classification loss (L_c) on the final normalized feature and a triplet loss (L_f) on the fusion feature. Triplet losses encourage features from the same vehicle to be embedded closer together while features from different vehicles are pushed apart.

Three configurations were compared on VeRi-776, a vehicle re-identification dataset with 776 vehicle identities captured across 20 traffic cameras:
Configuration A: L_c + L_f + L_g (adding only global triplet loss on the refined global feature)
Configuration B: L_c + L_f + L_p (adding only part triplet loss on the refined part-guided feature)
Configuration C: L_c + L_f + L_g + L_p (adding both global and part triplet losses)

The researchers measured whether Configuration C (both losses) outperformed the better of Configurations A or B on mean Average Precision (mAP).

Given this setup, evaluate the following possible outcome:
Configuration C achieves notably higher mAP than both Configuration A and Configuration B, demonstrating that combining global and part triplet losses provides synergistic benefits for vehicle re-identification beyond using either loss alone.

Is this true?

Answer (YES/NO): YES